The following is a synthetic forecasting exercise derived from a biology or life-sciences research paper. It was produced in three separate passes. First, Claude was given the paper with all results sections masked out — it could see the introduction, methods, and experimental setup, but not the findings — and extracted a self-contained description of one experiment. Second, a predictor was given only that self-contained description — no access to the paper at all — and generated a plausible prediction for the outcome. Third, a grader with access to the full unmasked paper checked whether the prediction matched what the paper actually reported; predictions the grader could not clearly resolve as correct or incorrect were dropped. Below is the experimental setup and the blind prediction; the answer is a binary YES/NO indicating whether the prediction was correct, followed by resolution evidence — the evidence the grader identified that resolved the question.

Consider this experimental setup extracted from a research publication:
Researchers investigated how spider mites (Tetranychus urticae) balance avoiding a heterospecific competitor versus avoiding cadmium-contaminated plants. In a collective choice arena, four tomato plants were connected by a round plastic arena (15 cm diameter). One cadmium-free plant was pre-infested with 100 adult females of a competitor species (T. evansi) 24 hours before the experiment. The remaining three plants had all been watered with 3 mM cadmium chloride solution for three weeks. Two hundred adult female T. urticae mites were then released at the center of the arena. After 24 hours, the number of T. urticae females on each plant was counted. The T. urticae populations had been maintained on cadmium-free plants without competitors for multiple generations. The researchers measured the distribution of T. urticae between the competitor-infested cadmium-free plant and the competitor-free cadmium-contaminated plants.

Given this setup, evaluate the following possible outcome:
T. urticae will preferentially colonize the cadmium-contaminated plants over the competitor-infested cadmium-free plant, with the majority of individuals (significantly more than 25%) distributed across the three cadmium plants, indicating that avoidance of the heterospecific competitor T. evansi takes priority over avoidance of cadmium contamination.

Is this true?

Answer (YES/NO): NO